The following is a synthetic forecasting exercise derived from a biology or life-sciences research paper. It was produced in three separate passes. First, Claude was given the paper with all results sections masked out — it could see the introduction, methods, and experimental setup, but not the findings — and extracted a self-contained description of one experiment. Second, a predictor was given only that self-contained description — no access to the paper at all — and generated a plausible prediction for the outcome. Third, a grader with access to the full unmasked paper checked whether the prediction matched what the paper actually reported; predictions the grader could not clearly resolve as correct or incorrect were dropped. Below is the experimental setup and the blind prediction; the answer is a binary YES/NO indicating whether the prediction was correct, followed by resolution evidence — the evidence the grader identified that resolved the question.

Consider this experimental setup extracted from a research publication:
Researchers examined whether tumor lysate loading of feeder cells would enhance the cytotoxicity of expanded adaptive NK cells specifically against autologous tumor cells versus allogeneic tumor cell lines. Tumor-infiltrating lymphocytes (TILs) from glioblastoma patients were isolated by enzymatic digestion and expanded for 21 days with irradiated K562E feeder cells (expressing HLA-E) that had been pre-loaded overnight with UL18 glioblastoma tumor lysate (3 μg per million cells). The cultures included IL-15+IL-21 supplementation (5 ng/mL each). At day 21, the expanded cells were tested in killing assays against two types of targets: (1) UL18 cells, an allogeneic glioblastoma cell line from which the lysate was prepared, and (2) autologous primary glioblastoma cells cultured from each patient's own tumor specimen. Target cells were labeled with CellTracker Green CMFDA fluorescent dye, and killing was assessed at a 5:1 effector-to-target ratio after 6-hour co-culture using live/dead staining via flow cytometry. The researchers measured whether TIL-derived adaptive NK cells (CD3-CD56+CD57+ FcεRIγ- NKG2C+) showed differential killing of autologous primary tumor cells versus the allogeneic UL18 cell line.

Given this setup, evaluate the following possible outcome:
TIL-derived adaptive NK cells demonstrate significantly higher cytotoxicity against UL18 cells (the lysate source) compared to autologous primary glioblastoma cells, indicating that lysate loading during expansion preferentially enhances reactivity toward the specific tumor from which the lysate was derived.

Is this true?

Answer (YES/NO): NO